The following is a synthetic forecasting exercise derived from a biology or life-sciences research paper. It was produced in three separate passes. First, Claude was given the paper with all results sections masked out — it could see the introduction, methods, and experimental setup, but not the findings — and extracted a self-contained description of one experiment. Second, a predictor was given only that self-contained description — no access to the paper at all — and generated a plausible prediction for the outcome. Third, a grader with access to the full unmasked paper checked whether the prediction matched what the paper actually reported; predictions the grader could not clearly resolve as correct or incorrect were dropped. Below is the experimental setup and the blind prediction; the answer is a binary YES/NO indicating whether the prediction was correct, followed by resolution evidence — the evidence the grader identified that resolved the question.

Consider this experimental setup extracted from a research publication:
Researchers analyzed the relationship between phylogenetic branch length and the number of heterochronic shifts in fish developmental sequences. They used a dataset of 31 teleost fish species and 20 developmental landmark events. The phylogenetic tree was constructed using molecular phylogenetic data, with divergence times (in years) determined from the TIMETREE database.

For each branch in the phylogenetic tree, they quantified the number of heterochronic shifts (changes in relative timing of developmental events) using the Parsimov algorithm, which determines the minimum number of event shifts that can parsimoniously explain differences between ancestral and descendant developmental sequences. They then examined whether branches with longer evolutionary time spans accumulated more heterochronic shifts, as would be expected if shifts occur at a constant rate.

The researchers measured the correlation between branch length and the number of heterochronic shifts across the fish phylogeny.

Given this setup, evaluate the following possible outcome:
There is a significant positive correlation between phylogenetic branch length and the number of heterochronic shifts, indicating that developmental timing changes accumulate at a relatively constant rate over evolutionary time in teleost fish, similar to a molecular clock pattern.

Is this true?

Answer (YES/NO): NO